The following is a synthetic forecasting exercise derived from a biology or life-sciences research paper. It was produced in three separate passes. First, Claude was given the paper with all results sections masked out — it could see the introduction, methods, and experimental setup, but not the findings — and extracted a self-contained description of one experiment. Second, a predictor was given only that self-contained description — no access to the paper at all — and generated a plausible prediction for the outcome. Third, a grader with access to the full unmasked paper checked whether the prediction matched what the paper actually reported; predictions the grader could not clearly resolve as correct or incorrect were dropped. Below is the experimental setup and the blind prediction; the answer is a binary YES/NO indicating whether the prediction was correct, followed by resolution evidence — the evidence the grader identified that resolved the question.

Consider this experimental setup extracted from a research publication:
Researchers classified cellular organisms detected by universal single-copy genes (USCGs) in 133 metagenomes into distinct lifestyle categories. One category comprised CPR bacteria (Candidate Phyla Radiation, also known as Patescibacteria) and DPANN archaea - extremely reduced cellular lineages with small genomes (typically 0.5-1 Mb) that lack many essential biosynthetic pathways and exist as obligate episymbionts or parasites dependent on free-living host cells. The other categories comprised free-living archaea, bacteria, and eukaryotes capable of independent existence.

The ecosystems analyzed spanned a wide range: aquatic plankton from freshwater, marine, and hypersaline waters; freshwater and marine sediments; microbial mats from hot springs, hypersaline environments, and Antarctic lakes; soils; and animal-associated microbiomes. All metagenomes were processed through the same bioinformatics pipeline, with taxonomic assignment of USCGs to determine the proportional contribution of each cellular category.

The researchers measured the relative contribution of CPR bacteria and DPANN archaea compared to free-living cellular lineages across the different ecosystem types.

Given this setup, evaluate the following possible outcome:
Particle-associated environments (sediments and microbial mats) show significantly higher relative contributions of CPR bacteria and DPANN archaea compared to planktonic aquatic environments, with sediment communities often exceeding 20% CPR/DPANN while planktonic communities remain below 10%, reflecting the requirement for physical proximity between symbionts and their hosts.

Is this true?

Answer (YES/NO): NO